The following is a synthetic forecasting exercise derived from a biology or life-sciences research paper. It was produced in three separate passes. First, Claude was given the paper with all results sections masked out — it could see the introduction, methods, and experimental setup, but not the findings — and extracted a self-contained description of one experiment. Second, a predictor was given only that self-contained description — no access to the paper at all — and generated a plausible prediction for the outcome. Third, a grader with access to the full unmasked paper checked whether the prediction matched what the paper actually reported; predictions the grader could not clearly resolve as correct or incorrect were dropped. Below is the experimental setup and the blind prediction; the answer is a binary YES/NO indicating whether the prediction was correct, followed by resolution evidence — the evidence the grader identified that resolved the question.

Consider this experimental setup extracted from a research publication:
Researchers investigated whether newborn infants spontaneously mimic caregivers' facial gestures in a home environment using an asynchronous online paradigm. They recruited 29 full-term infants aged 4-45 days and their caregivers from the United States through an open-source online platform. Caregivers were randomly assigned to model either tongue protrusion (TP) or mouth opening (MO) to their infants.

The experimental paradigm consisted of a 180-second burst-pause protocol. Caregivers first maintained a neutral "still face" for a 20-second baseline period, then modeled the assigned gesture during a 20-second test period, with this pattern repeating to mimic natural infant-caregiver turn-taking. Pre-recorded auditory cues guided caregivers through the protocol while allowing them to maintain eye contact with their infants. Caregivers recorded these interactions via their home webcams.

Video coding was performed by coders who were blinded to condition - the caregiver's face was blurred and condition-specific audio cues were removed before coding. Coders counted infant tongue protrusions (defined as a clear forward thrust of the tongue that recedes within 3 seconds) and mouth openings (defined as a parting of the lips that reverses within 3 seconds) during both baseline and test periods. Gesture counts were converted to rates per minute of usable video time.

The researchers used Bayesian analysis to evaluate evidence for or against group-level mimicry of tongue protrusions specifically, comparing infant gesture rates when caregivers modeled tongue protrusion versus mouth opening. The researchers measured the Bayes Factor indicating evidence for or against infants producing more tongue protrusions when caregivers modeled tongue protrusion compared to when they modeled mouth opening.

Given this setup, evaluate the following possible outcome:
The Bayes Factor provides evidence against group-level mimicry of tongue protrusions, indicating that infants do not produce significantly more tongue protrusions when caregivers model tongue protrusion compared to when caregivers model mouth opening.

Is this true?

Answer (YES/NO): YES